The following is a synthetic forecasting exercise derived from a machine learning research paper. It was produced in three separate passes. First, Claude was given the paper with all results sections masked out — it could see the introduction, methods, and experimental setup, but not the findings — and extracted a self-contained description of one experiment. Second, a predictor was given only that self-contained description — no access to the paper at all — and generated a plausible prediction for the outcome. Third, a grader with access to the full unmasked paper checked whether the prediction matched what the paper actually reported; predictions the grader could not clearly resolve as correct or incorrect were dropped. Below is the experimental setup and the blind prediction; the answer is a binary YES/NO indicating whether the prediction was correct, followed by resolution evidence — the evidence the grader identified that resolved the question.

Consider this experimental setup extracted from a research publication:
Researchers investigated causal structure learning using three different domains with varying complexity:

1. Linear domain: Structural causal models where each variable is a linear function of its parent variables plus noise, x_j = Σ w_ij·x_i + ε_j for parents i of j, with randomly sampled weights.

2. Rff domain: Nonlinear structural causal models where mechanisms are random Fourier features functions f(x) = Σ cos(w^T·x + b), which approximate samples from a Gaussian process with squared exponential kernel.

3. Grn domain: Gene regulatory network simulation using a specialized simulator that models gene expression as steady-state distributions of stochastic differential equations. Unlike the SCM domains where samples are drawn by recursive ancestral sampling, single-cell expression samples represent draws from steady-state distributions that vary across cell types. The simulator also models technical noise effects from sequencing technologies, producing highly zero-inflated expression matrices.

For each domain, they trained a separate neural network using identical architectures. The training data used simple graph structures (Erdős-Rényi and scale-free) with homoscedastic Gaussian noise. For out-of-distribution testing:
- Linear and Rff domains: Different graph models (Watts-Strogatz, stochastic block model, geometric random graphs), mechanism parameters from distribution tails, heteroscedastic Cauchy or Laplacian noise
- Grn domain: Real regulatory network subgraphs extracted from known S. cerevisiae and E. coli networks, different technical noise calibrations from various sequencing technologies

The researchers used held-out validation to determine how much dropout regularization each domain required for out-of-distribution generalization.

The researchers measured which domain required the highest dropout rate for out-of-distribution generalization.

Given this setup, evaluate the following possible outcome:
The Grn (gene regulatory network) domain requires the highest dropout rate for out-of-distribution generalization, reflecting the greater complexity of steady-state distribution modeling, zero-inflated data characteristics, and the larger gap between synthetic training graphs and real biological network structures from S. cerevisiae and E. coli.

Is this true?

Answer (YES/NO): YES